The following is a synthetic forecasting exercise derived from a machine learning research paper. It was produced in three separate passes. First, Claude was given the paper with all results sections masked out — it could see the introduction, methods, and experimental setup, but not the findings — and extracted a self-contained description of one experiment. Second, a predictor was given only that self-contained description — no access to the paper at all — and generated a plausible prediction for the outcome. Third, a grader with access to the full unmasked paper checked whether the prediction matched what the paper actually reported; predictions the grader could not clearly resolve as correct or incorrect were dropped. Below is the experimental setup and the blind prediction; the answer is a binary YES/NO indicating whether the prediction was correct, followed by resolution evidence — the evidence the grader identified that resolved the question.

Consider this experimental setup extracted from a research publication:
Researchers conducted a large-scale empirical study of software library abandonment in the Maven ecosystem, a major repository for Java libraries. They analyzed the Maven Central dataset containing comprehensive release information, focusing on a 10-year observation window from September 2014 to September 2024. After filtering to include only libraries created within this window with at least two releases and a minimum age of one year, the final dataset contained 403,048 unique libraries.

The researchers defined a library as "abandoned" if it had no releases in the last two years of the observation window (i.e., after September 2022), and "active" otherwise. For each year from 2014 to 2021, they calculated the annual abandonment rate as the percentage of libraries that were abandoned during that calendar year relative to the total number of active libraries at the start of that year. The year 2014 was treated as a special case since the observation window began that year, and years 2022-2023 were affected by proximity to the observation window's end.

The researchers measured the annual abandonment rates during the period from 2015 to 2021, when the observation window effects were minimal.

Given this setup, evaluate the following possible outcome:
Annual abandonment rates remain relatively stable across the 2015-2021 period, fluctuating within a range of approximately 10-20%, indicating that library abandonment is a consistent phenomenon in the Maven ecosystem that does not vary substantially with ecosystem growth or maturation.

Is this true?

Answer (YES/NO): NO